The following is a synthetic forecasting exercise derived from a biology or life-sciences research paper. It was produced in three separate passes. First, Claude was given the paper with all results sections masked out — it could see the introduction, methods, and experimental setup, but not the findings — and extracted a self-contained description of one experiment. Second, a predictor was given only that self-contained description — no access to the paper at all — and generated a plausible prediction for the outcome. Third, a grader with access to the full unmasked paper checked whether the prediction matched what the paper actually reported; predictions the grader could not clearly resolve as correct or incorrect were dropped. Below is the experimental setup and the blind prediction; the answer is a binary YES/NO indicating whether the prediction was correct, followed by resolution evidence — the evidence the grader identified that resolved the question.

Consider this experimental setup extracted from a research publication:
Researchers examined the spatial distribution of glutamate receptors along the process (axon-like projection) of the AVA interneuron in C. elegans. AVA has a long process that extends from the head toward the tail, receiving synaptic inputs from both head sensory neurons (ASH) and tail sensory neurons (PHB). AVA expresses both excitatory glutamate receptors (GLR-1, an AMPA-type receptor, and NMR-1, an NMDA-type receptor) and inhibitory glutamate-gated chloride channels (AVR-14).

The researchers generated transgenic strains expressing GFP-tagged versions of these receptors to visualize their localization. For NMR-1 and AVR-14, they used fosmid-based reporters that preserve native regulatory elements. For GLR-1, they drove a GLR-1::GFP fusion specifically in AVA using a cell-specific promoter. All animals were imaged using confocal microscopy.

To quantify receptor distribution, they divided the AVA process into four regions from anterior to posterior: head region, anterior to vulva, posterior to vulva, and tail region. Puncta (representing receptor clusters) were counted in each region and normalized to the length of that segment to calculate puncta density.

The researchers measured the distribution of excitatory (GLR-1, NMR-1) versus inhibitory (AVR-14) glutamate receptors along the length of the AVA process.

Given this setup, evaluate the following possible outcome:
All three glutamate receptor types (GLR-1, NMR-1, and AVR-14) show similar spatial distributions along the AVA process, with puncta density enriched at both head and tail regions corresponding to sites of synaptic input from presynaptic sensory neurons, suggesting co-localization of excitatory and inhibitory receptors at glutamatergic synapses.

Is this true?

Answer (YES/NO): NO